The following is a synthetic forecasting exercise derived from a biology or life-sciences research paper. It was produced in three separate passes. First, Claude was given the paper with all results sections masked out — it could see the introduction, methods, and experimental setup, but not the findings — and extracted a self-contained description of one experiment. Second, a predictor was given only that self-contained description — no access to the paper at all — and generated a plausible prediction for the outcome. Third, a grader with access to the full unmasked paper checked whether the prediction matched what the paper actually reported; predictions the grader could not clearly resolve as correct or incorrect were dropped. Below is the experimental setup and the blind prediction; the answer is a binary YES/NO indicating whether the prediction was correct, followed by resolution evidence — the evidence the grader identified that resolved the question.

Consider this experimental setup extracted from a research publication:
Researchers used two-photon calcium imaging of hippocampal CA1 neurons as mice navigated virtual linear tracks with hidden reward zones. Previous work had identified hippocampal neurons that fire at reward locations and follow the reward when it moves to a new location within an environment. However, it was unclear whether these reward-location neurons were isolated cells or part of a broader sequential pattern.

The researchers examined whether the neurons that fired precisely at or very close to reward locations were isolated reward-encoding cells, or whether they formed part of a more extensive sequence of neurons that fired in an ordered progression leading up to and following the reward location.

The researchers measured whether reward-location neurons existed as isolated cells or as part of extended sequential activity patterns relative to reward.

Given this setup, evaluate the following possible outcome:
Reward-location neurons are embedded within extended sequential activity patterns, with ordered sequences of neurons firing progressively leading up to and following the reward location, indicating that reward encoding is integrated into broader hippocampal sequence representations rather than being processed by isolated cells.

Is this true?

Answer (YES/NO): YES